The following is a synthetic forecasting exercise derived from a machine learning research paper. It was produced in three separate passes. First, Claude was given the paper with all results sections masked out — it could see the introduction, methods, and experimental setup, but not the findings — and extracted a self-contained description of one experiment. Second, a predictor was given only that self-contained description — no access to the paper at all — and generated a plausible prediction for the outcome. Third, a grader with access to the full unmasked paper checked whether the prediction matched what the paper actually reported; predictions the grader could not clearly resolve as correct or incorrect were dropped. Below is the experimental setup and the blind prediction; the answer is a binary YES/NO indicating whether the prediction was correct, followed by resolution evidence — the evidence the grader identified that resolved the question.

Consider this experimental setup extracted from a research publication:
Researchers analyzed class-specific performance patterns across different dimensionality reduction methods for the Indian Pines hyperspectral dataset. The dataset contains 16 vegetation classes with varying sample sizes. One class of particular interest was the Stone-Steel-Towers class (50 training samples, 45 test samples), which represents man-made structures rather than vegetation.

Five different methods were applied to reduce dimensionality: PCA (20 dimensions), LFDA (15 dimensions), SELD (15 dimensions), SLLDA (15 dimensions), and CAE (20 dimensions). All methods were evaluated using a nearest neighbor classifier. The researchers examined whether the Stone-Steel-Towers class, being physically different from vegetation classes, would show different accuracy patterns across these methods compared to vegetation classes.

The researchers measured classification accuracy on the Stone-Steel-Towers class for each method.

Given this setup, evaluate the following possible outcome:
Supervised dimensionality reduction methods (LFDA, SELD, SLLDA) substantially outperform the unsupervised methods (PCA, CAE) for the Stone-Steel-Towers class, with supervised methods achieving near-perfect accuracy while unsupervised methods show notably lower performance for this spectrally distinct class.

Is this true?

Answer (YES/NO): NO